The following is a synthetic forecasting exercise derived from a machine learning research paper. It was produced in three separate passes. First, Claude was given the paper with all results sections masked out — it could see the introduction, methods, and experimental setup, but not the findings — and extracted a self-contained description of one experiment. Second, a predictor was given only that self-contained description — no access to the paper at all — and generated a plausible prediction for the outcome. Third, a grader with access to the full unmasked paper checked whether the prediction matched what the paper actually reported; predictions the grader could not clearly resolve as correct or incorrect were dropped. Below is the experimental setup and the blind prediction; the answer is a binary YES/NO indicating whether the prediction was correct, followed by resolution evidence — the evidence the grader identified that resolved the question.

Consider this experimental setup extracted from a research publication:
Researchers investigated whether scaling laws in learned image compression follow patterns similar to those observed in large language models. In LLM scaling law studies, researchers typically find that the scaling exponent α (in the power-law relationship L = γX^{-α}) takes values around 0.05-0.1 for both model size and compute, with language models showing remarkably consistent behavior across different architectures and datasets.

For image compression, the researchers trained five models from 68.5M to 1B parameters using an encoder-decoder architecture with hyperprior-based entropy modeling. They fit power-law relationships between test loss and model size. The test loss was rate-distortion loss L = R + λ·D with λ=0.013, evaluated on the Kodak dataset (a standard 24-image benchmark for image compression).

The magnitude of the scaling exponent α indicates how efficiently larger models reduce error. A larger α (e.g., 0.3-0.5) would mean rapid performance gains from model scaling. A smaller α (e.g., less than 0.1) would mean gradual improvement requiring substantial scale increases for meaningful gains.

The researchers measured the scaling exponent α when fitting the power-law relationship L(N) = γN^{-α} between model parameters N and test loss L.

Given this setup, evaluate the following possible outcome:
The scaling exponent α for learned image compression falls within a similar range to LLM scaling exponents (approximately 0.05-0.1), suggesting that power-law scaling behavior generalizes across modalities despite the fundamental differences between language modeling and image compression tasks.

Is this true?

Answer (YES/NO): NO